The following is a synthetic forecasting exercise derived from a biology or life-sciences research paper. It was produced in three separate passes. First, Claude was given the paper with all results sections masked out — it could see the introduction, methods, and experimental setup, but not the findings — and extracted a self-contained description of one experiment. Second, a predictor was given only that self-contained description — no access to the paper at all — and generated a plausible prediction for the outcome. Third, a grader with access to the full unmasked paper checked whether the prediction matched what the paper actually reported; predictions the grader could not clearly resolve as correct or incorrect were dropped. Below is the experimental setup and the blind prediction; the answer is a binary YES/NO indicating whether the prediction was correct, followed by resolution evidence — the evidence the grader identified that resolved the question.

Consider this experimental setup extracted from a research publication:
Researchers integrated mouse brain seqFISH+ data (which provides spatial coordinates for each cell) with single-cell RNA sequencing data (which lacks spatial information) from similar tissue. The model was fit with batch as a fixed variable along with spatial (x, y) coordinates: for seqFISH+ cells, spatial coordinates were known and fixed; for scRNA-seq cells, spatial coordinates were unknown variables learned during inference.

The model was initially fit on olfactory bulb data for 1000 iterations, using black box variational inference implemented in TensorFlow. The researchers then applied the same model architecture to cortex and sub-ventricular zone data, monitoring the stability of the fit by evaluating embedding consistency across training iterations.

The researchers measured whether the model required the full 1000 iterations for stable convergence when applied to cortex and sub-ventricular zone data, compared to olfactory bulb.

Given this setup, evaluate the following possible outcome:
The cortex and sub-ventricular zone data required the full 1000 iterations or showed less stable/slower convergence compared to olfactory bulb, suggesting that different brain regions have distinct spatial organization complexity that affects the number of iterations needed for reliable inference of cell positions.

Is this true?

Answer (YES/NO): NO